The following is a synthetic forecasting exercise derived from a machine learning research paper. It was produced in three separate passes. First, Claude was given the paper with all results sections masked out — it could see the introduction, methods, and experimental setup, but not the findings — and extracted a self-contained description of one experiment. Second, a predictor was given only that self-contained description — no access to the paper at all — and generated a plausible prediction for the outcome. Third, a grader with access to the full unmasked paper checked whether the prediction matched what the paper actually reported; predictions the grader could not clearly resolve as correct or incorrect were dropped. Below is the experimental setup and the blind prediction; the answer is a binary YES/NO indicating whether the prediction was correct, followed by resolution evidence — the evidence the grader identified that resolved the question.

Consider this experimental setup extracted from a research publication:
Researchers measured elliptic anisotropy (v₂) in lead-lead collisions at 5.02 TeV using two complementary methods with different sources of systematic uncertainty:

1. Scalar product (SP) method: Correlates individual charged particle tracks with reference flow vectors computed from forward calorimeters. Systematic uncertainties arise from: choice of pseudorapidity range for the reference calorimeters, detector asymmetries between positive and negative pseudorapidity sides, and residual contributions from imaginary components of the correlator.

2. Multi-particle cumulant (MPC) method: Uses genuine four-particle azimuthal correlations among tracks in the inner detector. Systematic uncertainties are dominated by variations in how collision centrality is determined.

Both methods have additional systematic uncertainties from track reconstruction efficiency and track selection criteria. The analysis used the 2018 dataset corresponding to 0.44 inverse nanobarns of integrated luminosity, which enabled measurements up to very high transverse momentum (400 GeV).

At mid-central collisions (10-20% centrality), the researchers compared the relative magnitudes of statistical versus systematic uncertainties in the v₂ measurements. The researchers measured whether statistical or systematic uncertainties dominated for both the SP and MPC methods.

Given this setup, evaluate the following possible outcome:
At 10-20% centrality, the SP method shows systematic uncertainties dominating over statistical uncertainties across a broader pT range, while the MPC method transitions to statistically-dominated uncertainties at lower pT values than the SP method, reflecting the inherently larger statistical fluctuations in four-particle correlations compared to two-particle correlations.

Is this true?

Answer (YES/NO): NO